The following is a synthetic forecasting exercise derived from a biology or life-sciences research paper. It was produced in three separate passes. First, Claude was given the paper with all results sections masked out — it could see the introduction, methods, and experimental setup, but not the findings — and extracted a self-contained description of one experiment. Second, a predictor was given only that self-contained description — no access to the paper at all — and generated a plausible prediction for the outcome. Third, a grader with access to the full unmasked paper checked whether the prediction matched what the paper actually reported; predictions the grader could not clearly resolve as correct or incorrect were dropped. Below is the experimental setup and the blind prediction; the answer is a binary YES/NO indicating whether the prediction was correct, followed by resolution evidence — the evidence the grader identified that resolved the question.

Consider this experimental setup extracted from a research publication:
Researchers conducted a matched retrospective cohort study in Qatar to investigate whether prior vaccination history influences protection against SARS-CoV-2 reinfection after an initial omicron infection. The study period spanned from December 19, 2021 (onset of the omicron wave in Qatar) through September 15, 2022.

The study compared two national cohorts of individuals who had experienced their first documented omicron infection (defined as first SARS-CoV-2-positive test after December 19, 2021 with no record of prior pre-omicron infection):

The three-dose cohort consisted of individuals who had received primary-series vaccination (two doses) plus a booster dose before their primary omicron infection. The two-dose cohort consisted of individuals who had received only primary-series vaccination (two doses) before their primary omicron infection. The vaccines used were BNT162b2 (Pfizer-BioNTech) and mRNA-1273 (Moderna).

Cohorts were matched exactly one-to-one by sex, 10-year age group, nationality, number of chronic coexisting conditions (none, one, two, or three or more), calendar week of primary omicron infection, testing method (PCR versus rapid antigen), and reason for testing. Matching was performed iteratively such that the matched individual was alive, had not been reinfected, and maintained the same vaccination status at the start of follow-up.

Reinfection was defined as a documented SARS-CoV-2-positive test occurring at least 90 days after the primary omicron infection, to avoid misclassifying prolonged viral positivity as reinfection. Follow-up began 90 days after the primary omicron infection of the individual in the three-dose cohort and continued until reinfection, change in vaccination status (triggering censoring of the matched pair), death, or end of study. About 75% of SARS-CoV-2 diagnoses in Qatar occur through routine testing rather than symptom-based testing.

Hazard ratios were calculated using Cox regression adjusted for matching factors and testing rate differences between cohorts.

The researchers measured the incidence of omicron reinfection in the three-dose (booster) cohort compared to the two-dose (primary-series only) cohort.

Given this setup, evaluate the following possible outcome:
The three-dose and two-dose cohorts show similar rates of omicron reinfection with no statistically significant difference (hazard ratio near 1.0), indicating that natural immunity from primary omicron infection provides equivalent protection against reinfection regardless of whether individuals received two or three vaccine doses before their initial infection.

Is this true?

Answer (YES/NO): NO